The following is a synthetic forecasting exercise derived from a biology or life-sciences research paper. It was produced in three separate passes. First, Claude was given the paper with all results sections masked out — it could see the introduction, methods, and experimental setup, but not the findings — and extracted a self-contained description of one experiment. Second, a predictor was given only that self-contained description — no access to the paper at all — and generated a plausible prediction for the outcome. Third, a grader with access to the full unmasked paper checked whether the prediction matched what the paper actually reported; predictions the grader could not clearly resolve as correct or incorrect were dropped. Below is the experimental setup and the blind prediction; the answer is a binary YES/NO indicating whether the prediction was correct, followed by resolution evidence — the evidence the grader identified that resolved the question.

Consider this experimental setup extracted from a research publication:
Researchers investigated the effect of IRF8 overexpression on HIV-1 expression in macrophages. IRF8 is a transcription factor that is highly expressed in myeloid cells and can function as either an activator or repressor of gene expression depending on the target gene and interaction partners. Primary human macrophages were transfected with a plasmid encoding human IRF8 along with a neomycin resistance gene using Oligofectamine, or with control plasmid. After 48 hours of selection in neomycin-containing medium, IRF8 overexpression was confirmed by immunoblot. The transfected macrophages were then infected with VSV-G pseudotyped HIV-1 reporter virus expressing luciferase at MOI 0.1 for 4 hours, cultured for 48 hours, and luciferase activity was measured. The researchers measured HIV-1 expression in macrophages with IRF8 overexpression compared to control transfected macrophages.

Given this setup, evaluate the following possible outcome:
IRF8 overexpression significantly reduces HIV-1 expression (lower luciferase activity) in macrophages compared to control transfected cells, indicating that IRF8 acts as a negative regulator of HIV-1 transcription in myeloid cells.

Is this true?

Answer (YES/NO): YES